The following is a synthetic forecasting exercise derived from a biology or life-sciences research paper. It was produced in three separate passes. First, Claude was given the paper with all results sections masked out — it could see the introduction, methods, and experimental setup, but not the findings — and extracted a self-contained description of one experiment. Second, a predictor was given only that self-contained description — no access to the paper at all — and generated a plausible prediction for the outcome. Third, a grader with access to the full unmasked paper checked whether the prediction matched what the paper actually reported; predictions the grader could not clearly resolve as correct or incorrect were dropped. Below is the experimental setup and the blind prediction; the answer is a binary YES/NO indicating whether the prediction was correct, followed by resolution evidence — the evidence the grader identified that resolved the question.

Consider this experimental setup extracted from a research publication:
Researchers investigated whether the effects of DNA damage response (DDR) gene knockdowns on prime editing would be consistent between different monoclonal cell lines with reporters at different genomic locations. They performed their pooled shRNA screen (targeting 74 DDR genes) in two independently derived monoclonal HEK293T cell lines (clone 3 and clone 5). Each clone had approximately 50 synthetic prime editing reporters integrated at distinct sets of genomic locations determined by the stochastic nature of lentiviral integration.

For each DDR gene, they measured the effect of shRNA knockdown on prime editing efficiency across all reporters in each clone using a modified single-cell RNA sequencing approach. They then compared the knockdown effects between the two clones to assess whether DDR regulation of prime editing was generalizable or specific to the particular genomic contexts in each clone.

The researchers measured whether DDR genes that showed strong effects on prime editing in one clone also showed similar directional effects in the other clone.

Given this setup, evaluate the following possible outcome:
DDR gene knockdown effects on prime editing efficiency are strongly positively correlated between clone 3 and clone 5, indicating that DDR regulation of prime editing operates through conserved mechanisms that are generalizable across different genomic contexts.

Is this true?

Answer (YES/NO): YES